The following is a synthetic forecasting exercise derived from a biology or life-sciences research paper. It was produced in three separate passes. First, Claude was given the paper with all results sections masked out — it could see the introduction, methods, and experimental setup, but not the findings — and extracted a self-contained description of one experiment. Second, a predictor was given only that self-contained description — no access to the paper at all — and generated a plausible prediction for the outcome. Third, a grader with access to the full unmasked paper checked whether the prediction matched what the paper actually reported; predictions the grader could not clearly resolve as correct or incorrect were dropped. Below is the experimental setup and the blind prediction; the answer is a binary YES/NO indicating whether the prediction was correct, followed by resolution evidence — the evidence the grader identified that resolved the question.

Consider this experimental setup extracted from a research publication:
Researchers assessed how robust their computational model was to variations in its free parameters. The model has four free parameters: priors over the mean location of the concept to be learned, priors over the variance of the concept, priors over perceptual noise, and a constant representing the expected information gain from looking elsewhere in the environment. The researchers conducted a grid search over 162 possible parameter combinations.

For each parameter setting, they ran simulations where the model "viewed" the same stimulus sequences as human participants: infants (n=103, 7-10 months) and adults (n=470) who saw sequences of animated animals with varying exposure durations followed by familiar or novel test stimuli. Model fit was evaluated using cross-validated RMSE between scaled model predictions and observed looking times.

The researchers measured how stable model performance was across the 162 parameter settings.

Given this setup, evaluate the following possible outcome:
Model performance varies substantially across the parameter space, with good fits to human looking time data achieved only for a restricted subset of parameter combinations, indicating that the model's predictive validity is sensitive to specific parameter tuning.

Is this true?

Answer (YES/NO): NO